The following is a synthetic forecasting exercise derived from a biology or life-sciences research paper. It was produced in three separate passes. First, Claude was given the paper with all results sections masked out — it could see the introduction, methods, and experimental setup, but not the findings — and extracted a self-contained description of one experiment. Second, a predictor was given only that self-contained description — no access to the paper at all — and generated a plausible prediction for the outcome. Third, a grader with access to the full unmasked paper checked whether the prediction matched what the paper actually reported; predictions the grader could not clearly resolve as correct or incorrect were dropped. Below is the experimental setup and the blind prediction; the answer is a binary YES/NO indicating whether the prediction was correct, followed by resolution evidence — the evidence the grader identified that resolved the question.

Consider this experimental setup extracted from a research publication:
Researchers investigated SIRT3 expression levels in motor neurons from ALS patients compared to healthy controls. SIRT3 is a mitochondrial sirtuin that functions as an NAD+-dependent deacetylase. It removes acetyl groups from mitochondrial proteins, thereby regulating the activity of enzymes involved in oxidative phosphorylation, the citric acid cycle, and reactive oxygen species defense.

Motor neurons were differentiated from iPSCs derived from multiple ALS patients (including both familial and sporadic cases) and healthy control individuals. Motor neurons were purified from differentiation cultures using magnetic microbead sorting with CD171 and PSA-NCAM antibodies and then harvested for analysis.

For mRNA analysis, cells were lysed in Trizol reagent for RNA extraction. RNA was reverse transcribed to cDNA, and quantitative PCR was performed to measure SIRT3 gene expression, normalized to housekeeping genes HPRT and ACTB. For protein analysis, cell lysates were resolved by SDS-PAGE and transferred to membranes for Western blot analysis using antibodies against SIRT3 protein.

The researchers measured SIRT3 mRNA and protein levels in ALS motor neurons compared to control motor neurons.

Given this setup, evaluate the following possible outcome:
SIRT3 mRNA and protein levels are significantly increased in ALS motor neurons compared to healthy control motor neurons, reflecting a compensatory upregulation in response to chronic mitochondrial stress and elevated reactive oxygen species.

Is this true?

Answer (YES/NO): NO